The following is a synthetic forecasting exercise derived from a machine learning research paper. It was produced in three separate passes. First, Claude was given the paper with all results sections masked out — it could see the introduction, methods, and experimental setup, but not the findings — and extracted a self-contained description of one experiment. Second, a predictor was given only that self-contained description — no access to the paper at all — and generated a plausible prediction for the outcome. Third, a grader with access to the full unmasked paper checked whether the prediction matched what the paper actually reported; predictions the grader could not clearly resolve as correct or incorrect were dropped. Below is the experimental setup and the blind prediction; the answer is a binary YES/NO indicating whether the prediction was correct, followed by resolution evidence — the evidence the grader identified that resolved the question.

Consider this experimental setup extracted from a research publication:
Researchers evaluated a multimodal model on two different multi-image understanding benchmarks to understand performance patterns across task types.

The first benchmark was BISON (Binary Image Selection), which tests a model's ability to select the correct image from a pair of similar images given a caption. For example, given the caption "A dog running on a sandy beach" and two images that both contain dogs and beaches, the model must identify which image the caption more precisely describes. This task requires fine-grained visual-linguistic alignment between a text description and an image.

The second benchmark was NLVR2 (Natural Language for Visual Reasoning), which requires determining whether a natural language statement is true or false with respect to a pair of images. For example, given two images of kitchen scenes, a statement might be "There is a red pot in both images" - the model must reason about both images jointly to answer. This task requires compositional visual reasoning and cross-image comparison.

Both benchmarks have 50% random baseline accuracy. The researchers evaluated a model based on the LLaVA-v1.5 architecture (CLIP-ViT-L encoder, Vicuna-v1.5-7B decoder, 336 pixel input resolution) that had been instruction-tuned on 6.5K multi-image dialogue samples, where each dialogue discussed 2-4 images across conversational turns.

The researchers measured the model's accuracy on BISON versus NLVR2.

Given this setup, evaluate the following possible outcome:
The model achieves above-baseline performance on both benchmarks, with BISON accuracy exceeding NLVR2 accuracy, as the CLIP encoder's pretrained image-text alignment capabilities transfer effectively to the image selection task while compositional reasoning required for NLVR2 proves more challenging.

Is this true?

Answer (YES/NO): YES